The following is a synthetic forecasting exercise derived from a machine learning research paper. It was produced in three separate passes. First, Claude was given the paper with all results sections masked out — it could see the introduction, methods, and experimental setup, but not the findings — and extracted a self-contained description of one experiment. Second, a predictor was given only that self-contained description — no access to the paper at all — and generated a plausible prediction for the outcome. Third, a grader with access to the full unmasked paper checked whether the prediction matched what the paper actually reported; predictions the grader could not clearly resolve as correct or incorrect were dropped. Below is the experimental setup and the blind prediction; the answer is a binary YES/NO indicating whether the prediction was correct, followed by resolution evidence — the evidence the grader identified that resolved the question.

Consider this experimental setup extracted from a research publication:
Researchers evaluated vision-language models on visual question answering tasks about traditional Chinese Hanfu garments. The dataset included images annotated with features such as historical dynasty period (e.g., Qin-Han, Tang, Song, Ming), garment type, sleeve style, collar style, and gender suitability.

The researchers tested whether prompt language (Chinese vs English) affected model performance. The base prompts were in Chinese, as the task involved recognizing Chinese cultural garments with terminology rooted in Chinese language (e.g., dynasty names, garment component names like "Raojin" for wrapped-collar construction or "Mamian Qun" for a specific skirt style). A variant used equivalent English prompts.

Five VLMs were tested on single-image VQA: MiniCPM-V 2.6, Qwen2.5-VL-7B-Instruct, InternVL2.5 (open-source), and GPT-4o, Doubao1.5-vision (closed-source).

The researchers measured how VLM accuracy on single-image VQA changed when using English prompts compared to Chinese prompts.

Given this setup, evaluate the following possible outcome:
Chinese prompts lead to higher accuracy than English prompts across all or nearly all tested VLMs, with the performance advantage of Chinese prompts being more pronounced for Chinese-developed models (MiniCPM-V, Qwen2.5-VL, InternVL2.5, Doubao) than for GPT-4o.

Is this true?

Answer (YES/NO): NO